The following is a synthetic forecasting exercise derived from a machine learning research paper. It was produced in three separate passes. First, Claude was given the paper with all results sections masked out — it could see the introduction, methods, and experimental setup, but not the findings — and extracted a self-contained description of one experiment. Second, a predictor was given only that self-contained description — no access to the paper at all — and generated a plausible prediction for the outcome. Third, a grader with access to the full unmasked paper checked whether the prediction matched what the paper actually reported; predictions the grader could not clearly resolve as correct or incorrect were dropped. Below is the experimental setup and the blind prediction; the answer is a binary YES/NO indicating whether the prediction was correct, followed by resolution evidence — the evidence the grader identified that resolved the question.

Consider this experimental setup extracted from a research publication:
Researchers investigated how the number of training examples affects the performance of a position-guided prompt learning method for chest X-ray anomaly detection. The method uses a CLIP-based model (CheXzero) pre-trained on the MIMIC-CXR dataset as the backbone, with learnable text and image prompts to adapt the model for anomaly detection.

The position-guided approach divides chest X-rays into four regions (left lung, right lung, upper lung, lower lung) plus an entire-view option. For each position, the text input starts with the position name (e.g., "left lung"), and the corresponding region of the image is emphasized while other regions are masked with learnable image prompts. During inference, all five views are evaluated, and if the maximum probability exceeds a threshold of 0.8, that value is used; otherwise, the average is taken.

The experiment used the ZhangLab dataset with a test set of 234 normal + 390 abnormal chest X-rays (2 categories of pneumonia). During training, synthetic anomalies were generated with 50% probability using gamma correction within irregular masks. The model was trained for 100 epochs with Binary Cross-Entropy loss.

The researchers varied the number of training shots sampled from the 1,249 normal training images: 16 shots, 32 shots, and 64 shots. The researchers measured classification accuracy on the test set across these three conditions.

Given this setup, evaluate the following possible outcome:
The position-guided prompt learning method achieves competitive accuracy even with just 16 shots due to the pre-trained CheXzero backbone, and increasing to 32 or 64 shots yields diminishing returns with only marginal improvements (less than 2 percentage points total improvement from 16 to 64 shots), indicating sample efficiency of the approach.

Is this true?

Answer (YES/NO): NO